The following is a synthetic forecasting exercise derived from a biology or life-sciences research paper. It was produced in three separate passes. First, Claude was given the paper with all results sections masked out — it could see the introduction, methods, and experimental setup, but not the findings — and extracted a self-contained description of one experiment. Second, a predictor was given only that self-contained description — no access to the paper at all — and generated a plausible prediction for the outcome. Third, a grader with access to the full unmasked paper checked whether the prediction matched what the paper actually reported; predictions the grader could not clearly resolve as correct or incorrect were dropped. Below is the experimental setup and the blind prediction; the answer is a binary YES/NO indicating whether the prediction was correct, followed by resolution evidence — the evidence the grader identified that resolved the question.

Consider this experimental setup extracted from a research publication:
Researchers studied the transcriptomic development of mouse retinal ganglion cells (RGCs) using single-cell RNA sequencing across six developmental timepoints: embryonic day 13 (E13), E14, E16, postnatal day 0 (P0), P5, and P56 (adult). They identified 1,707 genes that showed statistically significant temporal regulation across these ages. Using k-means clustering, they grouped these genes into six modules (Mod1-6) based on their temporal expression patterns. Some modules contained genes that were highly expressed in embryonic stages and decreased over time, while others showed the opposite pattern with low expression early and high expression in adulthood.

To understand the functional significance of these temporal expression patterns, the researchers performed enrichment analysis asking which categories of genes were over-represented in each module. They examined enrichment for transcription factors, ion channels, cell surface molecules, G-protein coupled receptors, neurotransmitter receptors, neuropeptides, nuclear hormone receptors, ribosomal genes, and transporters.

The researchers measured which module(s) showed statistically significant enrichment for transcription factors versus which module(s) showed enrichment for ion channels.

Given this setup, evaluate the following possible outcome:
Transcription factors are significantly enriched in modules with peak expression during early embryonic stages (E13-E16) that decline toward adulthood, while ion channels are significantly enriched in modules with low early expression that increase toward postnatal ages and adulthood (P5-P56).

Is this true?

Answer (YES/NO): NO